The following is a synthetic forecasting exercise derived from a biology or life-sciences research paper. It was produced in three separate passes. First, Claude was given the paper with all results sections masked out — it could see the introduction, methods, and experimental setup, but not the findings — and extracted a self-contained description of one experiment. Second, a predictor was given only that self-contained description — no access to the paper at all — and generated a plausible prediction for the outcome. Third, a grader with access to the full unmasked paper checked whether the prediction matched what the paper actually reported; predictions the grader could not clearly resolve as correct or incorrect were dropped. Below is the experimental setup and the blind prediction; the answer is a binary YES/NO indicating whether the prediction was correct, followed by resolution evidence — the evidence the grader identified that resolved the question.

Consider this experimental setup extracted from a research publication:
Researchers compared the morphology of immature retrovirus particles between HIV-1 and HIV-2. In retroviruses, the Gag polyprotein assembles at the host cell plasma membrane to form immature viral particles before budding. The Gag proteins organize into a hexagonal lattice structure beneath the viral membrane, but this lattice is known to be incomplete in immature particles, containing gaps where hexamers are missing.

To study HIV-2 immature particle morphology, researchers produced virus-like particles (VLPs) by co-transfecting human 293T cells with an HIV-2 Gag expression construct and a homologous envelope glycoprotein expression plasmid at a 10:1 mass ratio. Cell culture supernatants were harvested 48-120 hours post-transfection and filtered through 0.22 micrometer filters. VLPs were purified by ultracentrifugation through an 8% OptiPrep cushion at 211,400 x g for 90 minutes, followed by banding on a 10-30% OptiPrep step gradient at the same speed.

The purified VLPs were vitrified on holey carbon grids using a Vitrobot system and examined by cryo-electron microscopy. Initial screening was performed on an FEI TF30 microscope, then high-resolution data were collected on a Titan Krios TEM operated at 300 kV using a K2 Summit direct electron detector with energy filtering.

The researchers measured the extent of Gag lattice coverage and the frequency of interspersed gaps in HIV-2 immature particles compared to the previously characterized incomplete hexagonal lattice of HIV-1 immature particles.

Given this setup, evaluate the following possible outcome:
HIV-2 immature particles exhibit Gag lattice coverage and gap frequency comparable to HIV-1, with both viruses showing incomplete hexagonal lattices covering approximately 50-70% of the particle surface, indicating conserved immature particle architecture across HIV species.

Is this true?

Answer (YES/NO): NO